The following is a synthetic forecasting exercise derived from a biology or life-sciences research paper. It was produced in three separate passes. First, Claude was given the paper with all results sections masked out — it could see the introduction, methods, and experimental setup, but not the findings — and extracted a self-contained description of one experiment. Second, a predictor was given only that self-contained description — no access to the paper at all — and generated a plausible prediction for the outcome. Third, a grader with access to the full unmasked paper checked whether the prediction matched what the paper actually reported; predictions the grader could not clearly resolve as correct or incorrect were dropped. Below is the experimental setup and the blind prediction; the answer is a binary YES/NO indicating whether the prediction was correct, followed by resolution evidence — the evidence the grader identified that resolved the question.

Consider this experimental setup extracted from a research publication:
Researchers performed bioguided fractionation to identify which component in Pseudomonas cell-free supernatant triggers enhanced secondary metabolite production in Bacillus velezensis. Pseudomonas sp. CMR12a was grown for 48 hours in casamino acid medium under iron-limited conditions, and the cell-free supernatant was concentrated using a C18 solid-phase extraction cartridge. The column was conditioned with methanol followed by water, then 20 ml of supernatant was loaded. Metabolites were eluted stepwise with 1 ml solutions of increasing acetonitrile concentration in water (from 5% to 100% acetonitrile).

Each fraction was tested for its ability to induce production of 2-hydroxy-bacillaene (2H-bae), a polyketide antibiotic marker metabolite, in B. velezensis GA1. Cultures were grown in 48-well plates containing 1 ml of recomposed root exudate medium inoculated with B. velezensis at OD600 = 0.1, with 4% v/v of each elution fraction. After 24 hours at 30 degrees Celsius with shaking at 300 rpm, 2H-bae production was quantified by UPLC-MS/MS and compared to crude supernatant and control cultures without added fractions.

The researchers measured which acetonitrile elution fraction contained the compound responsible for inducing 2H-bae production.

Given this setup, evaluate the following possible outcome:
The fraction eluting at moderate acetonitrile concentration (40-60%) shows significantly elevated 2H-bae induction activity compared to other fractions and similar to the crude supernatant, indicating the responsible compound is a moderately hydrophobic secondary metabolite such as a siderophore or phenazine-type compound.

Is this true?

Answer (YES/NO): NO